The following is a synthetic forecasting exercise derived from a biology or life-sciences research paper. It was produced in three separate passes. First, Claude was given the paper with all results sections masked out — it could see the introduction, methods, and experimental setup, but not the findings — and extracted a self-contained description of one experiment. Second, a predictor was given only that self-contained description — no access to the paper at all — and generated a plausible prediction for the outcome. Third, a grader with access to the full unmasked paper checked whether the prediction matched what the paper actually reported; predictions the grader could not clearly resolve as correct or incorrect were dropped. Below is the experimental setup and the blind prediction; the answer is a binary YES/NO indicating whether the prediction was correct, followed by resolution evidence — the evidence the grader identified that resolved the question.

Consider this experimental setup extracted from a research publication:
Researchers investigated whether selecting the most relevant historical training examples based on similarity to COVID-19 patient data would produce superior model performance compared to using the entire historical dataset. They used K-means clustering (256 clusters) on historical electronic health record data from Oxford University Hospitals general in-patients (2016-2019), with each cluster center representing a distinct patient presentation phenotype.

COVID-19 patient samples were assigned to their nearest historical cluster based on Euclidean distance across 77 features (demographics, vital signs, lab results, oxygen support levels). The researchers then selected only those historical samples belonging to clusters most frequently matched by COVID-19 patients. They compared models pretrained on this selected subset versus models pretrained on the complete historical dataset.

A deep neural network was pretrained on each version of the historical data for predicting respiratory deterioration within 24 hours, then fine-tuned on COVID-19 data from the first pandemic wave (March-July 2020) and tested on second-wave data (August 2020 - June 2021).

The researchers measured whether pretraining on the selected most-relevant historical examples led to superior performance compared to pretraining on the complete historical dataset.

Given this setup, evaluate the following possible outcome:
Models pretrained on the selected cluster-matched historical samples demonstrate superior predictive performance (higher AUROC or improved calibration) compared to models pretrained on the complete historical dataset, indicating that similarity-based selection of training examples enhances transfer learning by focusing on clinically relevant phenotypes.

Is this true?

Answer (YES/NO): NO